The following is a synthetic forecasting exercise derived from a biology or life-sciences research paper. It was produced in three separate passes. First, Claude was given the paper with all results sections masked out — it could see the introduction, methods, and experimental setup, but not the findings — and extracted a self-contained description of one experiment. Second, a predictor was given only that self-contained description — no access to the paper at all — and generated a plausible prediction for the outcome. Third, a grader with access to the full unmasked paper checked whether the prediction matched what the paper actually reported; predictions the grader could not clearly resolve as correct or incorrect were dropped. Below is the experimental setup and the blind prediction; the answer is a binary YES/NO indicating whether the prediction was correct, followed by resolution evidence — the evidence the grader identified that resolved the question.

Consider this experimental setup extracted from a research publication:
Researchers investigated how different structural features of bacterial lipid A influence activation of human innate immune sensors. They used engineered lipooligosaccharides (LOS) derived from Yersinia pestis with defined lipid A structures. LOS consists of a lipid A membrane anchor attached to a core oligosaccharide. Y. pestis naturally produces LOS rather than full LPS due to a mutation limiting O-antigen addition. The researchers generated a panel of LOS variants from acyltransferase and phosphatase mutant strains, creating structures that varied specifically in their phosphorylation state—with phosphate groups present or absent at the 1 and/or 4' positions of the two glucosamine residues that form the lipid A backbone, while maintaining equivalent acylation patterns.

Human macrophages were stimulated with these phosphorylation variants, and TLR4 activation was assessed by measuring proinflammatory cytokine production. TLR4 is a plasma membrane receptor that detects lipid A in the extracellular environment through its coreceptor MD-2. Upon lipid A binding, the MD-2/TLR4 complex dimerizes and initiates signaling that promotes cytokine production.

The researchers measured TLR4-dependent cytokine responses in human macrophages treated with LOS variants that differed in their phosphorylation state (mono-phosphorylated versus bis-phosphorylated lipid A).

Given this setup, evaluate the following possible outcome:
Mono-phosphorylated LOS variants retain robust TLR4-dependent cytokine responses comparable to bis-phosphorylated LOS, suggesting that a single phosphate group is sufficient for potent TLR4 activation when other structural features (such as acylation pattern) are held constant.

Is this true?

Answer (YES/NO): YES